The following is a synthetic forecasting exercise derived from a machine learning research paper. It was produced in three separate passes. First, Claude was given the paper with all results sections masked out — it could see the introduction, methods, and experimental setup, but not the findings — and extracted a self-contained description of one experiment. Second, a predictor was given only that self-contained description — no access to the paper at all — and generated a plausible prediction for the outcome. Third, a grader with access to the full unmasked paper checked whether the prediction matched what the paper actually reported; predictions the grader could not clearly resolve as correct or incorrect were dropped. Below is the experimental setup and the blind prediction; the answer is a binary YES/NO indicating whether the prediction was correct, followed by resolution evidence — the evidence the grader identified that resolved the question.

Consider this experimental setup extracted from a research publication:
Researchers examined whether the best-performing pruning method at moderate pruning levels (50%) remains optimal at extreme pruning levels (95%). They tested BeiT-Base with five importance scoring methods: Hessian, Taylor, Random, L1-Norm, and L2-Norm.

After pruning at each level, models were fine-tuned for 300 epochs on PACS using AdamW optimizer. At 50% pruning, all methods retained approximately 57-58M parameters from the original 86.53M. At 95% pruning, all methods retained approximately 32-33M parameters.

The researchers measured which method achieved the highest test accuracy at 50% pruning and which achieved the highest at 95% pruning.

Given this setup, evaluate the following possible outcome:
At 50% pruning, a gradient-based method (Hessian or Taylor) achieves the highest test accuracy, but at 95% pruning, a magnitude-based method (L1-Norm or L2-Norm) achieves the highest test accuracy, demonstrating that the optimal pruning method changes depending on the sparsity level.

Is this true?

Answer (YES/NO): NO